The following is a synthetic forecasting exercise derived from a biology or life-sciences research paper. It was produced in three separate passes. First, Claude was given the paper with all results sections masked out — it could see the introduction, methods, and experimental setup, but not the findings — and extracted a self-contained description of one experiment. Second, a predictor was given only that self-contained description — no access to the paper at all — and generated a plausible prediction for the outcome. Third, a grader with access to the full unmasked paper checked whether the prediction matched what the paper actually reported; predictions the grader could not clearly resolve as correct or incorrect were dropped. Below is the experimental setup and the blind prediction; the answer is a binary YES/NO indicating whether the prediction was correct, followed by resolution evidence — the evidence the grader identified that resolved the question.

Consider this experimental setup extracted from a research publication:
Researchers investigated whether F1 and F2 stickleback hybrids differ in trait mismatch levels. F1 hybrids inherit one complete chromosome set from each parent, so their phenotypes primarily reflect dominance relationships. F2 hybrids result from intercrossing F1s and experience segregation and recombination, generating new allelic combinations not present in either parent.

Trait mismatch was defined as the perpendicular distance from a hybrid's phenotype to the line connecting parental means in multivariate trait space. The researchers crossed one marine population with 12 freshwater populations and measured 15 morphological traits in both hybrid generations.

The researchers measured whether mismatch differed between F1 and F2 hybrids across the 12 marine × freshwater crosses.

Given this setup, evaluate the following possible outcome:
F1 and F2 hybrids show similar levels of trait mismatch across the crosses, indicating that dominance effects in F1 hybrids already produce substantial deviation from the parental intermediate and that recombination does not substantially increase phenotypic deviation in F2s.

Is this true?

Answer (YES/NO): YES